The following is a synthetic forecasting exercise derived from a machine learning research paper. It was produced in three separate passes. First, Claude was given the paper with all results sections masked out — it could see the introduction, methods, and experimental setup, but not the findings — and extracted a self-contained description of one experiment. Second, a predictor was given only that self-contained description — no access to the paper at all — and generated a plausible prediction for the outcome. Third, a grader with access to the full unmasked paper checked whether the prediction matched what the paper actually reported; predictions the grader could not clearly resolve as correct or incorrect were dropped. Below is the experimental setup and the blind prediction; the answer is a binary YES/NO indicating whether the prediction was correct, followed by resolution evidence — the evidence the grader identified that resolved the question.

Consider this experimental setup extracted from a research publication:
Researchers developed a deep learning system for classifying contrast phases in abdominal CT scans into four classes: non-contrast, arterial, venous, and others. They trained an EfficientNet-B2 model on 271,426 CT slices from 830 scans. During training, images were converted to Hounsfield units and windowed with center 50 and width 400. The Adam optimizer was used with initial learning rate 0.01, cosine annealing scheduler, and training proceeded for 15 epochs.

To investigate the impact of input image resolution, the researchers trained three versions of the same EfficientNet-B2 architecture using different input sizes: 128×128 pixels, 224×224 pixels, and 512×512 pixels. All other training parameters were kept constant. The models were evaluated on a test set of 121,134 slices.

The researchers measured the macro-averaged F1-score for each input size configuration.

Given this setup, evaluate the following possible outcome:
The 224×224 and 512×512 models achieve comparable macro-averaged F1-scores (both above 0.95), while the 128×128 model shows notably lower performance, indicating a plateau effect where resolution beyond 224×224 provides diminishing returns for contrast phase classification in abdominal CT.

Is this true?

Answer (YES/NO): NO